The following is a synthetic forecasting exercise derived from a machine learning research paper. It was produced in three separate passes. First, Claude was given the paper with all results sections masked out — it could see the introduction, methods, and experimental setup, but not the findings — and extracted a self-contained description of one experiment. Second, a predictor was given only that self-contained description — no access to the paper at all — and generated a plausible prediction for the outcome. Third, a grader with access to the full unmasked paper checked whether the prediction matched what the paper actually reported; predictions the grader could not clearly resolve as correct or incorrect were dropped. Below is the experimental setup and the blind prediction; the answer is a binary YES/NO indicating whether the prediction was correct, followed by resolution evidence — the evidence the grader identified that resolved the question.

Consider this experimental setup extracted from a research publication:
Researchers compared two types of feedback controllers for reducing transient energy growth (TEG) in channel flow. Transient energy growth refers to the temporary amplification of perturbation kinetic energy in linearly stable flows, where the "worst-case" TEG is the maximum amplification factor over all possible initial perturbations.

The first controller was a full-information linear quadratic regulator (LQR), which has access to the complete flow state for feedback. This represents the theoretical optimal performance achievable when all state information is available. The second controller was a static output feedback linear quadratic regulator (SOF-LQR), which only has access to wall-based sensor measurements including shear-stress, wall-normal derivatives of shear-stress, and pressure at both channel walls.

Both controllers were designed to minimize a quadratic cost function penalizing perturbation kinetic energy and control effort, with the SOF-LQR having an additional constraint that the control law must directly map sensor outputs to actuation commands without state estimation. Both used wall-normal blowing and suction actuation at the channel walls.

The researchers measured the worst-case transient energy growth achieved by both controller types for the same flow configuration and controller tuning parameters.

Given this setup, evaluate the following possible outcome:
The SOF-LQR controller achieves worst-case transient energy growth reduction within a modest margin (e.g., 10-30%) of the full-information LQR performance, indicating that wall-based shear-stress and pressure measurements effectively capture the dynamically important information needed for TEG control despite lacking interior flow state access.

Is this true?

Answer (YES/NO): NO